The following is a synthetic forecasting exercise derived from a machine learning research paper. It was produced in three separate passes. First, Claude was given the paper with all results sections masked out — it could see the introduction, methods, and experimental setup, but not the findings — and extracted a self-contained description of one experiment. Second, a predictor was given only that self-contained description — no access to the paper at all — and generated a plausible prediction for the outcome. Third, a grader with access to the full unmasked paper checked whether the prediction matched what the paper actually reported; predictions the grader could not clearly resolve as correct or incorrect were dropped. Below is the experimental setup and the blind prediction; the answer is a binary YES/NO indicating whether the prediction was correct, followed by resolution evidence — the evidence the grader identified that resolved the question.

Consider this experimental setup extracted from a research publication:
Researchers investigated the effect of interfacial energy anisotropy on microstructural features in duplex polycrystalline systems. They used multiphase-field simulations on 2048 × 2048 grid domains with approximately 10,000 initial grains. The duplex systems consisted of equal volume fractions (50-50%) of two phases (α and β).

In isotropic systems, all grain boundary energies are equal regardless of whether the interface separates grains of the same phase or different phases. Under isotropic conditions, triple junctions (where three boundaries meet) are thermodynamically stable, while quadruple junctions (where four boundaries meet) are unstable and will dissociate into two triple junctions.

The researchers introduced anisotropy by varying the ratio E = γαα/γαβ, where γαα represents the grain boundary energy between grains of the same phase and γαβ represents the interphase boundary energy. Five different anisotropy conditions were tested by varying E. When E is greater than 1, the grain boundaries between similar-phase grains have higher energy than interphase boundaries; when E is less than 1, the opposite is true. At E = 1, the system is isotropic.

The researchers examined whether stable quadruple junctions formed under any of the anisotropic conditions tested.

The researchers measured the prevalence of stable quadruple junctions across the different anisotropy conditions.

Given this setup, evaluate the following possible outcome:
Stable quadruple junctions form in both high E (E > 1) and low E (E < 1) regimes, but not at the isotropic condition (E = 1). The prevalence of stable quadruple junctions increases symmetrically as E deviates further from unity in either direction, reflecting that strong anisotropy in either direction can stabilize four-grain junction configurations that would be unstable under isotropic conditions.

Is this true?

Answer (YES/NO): NO